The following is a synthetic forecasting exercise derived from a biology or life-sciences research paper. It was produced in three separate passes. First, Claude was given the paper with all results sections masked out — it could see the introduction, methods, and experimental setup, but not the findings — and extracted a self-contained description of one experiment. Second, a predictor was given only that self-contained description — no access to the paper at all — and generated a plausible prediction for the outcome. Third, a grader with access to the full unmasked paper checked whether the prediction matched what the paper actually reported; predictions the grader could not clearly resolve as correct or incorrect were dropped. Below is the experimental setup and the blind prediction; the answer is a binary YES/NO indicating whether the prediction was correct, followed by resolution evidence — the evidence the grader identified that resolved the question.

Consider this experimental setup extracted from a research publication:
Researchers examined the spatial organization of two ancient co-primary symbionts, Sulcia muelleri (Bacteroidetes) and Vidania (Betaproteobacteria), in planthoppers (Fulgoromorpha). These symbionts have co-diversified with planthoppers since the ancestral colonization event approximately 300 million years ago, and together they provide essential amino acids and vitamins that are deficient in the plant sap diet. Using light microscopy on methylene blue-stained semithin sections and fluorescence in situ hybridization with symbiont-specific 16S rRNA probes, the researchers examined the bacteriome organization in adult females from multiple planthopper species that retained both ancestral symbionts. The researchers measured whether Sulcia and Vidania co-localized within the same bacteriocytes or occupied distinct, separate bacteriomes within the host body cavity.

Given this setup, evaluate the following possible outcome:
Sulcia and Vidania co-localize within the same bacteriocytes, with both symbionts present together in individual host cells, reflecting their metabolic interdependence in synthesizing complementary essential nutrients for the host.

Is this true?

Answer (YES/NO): NO